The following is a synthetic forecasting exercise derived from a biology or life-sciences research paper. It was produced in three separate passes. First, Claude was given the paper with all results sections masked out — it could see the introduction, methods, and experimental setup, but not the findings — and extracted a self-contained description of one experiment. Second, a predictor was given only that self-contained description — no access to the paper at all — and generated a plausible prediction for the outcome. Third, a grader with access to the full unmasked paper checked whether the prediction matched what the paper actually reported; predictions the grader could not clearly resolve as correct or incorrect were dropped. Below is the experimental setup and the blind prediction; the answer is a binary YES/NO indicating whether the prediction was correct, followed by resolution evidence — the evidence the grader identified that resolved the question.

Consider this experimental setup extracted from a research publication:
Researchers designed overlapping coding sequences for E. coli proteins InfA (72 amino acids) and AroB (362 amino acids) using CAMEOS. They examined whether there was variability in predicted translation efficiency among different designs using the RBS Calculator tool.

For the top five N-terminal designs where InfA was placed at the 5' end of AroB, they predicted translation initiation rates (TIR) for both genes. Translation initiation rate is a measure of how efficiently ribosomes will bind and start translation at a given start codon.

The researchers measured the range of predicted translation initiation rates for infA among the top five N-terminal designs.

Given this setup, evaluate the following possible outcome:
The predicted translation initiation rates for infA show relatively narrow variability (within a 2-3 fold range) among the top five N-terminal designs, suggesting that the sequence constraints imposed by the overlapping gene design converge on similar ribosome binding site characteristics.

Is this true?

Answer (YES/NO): NO